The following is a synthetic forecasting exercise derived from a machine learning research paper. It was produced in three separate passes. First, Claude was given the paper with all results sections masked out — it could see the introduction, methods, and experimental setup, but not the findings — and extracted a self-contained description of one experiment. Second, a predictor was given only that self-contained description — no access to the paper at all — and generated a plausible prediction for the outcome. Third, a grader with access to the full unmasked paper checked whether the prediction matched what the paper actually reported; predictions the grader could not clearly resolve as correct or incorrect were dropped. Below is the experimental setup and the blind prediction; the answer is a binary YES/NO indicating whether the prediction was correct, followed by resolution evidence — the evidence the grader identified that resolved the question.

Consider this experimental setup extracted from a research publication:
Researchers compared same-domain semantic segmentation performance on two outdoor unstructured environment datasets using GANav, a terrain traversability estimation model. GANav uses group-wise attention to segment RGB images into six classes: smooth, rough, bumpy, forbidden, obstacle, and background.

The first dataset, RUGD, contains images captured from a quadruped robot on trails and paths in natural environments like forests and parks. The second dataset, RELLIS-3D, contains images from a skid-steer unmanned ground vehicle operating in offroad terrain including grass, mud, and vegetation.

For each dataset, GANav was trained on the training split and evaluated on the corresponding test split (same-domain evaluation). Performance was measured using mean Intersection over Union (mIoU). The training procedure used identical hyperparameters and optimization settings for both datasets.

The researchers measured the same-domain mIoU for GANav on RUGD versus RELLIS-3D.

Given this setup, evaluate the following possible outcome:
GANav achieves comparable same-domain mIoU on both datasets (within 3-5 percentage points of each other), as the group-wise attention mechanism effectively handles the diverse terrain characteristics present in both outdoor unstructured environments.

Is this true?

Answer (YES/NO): NO